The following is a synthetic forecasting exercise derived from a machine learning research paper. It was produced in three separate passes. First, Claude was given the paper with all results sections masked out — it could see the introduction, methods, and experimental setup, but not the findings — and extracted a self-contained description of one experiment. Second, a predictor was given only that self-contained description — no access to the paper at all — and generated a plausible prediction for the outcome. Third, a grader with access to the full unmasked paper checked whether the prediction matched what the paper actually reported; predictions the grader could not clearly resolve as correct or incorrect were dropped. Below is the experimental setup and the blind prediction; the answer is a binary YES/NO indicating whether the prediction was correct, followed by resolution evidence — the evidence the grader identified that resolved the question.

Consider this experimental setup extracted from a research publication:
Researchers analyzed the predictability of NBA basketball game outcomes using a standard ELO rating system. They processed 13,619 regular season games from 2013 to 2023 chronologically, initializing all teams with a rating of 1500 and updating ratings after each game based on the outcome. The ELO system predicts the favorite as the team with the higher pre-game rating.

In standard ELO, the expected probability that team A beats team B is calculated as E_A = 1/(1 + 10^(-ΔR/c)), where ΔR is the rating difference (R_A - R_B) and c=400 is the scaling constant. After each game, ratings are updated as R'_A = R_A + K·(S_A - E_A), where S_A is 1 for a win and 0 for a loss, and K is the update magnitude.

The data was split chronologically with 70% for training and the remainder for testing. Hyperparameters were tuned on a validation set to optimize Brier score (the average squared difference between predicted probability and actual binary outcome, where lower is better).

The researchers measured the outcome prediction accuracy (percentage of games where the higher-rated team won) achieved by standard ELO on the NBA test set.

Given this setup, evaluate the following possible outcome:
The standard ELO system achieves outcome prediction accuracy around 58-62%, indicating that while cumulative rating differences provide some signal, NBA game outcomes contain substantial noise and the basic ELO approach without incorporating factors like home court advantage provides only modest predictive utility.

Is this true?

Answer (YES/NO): NO